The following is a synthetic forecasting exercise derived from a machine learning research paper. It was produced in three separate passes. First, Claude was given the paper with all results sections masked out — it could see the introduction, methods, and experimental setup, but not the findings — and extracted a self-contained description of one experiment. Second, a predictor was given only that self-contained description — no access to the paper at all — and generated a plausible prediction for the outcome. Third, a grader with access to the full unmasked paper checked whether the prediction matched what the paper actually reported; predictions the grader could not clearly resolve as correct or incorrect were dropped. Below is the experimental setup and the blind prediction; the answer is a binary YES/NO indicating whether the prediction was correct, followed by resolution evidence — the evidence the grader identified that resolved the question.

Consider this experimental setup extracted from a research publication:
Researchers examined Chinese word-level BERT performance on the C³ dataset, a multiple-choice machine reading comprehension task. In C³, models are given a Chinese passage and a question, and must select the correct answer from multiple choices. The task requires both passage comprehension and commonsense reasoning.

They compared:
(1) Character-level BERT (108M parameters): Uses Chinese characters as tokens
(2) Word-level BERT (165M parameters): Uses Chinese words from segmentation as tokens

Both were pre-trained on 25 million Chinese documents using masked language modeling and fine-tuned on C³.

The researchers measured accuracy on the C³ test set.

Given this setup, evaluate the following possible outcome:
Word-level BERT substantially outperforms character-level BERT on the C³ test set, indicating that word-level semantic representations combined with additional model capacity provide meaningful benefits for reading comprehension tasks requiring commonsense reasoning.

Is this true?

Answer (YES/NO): NO